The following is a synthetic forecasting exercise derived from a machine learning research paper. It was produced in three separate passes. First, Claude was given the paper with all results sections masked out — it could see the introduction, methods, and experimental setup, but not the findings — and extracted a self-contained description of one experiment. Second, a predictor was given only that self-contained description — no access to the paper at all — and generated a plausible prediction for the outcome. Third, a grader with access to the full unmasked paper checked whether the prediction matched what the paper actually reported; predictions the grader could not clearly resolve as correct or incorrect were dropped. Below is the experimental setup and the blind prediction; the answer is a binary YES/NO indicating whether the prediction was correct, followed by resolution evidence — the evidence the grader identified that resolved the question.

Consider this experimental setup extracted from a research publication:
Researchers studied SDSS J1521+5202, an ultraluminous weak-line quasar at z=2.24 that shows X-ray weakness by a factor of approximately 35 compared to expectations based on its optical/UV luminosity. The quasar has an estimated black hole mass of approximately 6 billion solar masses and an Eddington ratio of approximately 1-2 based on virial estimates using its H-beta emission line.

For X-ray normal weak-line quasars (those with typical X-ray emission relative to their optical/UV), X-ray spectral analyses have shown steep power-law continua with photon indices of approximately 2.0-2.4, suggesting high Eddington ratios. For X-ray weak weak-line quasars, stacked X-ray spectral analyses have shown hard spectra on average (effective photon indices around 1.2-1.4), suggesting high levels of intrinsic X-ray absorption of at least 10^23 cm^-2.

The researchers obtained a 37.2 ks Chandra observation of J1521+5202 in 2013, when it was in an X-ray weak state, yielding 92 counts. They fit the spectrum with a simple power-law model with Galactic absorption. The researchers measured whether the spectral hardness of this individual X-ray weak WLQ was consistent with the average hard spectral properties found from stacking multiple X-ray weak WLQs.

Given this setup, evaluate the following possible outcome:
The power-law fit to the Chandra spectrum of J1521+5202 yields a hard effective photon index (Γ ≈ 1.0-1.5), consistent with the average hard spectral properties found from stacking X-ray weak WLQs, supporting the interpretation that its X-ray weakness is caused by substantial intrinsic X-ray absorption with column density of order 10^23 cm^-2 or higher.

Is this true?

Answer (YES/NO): NO